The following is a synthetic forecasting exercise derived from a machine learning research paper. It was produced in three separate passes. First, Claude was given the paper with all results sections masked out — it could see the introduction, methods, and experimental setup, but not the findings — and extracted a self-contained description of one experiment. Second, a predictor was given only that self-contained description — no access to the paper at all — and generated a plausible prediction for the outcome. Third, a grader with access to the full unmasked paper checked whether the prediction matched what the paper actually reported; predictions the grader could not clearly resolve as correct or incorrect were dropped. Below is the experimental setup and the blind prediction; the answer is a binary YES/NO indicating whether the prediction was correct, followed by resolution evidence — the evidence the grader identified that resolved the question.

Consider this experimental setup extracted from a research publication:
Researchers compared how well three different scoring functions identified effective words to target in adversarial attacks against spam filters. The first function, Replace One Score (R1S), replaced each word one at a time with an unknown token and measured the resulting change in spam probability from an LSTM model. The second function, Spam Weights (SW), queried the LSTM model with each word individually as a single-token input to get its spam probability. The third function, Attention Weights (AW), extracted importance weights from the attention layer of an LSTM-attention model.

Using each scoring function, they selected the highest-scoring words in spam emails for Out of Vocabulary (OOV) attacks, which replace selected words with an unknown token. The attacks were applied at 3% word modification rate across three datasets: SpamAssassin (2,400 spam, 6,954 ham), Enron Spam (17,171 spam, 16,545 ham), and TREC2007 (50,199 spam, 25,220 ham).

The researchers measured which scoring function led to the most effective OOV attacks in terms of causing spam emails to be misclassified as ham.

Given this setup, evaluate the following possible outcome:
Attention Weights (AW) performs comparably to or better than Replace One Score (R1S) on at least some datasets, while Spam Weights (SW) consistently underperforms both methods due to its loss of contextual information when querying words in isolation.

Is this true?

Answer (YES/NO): NO